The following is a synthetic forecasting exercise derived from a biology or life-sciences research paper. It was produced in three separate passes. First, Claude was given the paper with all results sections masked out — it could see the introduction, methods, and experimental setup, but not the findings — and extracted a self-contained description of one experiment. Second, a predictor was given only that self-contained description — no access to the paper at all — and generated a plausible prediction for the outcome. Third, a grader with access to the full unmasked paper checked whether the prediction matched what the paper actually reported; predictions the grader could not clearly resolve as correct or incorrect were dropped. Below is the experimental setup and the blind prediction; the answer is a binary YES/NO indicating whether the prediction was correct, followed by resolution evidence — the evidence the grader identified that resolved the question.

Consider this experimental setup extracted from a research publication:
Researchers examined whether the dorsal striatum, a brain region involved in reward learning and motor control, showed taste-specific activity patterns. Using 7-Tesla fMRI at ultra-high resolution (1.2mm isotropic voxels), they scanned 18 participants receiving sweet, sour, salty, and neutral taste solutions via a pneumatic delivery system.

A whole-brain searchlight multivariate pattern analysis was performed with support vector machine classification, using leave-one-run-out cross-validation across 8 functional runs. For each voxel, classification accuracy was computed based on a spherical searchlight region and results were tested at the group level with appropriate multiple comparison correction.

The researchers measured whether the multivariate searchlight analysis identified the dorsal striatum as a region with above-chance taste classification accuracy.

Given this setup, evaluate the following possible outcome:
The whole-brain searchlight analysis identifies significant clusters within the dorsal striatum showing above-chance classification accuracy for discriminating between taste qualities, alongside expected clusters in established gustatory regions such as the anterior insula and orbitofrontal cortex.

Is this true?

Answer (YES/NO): NO